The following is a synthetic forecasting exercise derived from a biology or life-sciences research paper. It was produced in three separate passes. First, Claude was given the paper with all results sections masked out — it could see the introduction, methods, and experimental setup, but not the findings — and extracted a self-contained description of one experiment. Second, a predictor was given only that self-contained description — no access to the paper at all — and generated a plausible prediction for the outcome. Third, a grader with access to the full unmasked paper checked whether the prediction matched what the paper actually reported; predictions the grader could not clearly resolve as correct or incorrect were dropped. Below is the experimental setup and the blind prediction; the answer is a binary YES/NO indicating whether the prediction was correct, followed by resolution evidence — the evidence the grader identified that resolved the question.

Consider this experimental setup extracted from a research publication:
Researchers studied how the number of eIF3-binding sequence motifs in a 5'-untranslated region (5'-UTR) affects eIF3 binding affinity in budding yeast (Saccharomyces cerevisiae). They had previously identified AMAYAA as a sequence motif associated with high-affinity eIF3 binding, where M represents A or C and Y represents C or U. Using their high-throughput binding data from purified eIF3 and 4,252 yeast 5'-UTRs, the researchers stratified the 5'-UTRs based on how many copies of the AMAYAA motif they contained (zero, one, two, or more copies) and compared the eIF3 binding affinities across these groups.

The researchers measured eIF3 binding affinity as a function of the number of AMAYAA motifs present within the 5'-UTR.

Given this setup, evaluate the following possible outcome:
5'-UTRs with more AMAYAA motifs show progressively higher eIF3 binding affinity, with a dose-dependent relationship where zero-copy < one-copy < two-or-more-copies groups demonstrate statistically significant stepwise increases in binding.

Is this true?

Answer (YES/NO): YES